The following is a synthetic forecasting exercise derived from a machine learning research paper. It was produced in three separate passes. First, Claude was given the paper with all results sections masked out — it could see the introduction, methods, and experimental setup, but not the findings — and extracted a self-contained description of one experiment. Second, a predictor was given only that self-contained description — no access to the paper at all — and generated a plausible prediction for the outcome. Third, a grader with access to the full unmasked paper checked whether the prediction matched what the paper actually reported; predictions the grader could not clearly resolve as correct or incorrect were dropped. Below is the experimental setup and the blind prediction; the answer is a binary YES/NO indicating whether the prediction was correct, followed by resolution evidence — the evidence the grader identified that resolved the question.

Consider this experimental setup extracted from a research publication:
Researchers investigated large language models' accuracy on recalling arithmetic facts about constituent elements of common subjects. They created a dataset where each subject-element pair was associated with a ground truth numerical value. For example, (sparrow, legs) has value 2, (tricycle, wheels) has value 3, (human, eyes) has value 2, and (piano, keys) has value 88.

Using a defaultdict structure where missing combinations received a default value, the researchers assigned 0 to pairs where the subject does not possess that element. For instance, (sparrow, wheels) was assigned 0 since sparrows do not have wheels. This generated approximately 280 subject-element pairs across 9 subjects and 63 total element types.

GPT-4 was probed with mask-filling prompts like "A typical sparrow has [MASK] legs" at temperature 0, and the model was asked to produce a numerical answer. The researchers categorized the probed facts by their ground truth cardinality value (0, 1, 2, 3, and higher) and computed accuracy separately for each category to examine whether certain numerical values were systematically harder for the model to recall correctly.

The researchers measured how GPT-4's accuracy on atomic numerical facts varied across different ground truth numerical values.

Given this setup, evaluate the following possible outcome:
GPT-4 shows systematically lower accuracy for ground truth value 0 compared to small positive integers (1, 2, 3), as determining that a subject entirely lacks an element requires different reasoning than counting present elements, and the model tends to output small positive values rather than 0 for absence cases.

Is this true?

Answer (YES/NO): YES